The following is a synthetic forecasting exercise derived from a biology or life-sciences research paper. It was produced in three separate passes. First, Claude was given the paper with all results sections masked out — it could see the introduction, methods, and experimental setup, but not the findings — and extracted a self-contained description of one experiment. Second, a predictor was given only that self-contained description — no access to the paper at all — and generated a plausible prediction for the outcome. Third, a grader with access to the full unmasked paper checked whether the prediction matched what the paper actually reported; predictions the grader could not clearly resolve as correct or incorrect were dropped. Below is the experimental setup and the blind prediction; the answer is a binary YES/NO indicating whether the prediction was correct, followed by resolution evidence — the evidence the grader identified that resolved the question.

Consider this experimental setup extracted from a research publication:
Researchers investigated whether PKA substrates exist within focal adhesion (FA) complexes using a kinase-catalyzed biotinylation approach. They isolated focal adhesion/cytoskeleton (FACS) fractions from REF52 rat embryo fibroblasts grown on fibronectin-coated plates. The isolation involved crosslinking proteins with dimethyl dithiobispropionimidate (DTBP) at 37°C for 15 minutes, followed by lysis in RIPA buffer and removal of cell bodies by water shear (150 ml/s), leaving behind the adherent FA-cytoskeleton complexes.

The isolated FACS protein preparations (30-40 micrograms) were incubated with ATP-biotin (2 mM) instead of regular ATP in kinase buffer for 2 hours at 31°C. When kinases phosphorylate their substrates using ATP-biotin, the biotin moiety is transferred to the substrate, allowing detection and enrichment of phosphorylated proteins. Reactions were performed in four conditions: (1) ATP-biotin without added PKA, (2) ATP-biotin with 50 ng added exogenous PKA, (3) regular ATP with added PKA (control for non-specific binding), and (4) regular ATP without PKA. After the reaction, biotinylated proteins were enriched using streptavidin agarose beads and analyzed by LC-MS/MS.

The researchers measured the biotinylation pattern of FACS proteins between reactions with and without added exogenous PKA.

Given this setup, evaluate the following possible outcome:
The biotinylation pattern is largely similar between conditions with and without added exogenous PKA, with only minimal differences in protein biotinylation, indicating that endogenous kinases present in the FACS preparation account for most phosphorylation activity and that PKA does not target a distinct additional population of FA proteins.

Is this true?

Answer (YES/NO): NO